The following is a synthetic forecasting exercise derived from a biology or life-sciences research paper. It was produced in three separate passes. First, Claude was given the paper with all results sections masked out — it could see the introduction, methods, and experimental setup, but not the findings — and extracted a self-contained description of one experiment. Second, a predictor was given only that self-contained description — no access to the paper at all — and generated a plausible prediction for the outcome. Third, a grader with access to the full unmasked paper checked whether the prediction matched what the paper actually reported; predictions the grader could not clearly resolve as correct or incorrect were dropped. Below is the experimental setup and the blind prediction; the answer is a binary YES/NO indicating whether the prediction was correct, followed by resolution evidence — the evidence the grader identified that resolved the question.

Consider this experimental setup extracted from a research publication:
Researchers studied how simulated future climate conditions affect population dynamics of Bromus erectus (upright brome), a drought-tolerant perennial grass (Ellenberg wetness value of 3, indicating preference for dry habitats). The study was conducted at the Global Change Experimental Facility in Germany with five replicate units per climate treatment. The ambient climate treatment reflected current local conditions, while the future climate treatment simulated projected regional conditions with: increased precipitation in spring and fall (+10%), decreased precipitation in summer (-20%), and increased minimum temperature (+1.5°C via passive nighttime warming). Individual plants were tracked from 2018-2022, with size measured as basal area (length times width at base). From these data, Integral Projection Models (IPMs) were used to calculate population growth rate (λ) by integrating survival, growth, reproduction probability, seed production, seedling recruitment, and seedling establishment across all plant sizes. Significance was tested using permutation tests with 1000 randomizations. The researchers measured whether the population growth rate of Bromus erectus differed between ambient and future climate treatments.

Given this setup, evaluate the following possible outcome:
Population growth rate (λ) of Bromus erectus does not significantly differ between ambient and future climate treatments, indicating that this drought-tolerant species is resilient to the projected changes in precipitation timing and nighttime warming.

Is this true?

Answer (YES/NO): NO